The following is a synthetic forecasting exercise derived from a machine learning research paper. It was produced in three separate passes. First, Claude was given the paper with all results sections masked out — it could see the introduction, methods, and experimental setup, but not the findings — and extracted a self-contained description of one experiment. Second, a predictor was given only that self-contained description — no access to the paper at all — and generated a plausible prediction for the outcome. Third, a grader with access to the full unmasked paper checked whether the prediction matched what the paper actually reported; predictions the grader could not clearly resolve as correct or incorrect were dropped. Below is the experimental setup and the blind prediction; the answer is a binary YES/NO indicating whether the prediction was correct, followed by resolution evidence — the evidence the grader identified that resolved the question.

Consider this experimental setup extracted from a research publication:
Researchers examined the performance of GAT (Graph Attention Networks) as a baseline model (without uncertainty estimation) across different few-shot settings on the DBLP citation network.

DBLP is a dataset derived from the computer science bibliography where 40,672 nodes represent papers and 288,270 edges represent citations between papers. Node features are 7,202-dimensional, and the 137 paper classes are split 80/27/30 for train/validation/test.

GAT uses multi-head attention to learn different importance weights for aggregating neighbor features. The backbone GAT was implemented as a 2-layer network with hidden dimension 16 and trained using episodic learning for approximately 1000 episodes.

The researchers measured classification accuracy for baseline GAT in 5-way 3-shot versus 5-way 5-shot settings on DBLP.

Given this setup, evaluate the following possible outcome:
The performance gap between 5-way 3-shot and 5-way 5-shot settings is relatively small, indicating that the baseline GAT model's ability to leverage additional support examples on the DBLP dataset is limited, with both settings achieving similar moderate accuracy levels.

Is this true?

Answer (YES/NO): NO